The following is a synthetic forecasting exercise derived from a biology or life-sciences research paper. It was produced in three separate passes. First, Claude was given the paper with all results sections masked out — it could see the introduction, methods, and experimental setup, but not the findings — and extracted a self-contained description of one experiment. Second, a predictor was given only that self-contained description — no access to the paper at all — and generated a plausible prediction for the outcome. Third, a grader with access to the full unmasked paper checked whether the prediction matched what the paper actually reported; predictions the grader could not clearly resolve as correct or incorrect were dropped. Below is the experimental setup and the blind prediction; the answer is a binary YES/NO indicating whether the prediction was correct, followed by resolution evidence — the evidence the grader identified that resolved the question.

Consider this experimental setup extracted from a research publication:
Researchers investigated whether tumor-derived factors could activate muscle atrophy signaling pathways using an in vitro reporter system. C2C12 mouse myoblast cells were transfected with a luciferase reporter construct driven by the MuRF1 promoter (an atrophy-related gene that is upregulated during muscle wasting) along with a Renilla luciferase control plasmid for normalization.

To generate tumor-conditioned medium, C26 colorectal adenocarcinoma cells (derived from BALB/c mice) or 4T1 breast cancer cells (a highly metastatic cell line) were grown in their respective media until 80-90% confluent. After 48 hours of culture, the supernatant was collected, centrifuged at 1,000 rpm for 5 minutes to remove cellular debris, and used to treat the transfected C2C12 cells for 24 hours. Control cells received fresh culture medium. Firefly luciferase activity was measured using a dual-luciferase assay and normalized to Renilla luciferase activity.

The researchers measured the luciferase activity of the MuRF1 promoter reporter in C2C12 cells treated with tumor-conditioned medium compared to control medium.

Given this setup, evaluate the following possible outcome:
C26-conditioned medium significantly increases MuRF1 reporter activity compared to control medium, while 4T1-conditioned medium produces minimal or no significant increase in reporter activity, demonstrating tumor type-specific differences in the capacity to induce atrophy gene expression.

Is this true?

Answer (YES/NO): NO